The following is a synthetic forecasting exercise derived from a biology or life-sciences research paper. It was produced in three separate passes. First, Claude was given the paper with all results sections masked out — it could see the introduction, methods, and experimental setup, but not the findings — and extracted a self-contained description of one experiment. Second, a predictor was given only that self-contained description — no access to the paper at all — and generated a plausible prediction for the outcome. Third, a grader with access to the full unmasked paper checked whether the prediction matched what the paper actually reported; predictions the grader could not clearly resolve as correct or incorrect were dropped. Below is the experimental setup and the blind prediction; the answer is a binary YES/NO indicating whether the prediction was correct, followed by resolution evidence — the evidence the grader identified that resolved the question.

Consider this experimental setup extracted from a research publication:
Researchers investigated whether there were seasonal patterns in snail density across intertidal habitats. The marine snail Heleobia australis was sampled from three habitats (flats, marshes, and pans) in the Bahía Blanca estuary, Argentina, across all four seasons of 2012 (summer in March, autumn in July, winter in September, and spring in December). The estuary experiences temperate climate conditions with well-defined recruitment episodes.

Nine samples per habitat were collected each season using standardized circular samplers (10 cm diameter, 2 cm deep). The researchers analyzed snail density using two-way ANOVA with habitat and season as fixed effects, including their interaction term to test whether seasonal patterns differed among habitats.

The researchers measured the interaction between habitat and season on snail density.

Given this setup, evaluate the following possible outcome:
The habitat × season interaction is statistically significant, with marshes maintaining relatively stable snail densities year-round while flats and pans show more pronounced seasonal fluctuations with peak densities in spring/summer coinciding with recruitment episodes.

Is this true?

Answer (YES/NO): NO